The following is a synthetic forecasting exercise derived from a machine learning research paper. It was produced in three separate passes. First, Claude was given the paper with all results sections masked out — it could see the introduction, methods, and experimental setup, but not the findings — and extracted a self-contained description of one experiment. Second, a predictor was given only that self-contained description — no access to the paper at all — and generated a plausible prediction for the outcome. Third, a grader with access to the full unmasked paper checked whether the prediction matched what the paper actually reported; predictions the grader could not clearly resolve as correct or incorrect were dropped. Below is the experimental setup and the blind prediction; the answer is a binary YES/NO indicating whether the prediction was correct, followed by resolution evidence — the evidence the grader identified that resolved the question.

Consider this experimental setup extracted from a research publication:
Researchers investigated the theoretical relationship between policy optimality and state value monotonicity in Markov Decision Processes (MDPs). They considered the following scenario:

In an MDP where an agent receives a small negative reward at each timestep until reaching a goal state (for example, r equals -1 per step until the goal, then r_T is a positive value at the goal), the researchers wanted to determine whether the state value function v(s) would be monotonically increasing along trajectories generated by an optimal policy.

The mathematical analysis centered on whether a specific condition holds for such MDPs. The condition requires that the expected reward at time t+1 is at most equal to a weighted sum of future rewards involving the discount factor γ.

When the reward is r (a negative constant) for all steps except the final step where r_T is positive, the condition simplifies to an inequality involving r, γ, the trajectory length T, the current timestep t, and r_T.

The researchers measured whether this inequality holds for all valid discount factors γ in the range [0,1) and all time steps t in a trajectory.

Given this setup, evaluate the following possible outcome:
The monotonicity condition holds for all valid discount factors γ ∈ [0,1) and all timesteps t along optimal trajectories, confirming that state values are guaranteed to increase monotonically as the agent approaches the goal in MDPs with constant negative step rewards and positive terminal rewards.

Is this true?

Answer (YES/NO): YES